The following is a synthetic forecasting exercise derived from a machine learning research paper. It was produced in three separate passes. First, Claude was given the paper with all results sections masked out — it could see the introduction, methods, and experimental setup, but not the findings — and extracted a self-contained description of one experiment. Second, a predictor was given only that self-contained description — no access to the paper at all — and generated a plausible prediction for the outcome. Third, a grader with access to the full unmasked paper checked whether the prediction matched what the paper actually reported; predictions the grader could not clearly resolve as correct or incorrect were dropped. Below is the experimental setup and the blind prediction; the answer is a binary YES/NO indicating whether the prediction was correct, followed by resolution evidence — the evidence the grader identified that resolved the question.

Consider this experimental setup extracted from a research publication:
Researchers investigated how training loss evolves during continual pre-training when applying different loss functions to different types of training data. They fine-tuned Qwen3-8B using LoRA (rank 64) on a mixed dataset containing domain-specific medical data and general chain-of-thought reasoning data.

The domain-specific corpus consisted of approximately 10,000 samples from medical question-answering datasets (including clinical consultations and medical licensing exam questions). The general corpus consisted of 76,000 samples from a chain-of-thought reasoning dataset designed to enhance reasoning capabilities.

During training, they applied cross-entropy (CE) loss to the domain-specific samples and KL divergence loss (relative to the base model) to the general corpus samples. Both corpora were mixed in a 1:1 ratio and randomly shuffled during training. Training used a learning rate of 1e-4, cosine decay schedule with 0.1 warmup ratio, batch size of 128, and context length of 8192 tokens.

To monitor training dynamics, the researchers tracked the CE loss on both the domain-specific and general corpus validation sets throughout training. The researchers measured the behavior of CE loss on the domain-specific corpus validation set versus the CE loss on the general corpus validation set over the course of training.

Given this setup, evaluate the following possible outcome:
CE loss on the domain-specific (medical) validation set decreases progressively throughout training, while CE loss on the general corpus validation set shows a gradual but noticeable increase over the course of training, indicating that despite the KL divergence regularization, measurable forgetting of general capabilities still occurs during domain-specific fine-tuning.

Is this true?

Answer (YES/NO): NO